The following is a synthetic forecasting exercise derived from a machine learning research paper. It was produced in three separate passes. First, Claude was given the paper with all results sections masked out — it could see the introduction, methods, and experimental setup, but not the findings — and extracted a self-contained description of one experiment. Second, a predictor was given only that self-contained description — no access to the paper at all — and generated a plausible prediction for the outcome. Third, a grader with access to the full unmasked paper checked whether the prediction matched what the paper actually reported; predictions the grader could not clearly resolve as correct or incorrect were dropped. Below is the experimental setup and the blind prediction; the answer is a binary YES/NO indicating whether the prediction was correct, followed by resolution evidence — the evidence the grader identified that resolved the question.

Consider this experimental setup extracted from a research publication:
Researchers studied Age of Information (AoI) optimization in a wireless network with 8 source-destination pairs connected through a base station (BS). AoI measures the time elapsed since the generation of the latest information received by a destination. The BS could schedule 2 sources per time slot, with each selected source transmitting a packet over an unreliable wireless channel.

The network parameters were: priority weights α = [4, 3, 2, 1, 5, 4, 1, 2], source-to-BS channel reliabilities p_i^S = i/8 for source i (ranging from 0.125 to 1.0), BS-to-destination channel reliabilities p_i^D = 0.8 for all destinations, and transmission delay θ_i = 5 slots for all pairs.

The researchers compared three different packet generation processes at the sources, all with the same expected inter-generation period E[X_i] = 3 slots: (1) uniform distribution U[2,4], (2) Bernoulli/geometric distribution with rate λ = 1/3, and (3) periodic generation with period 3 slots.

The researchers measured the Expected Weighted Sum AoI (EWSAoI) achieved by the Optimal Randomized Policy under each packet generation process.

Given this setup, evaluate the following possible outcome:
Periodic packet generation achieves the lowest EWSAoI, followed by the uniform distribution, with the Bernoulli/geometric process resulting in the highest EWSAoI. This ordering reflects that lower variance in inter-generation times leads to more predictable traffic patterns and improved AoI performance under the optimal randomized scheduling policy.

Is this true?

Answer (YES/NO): YES